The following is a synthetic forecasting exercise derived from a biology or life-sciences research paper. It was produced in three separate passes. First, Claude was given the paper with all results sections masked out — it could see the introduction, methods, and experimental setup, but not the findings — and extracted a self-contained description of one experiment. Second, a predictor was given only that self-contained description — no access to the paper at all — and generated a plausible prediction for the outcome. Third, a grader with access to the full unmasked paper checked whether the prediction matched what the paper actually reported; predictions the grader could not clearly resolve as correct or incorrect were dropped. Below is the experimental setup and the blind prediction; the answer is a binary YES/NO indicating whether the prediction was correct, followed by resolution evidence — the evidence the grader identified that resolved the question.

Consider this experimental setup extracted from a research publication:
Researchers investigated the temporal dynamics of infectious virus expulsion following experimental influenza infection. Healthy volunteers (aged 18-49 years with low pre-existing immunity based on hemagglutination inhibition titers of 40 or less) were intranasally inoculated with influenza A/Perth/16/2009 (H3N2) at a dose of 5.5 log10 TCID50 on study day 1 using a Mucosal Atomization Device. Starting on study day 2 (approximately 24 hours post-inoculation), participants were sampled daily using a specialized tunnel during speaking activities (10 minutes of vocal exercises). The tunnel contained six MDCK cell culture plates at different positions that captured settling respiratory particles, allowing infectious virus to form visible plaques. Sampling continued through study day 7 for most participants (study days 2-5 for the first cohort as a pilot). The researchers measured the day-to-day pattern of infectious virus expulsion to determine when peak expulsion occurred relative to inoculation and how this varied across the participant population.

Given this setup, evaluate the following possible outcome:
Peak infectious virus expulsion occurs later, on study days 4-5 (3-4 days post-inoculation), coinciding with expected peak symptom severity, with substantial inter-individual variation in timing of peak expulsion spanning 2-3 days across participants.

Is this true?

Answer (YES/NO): YES